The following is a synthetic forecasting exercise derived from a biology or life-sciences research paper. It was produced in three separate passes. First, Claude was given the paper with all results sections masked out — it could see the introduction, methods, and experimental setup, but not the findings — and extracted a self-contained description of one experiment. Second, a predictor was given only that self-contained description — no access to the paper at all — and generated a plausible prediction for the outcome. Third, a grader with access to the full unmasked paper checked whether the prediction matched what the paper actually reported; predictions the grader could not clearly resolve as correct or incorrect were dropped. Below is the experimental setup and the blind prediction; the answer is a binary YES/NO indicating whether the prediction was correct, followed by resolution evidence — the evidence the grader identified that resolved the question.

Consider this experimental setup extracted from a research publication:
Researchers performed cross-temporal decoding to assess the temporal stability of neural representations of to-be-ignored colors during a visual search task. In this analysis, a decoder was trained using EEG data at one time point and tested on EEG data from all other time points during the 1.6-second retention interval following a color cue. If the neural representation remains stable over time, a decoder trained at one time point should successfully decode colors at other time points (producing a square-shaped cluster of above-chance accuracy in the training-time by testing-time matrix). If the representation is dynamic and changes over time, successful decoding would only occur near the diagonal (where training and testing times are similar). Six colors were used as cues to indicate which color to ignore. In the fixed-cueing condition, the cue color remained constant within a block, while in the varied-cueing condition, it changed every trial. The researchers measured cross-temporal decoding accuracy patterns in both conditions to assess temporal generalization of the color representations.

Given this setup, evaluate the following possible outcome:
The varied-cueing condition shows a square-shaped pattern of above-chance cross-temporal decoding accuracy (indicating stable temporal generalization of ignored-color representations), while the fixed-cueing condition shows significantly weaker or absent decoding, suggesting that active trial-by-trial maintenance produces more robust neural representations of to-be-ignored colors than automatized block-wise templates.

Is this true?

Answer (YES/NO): NO